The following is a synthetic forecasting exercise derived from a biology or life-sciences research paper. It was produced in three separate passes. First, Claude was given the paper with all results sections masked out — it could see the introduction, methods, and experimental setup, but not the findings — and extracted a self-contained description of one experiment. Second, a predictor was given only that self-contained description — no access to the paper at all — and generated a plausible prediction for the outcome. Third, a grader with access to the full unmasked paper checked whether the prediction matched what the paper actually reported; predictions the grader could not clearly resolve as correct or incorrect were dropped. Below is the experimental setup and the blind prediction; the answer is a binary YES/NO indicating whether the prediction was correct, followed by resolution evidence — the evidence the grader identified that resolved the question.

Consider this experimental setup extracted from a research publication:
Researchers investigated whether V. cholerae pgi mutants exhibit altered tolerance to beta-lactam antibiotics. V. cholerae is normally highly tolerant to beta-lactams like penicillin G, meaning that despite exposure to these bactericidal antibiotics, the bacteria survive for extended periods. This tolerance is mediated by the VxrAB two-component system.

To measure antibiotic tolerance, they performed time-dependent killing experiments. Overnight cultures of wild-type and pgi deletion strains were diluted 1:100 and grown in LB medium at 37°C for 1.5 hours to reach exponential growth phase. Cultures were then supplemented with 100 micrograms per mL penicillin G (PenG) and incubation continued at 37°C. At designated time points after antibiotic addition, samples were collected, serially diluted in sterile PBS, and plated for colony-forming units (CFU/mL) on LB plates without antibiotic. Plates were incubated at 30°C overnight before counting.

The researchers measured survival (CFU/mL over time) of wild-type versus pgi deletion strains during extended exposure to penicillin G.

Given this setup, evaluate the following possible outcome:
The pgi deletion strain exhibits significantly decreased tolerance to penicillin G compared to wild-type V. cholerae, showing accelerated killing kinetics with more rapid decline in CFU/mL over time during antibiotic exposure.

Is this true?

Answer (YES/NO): YES